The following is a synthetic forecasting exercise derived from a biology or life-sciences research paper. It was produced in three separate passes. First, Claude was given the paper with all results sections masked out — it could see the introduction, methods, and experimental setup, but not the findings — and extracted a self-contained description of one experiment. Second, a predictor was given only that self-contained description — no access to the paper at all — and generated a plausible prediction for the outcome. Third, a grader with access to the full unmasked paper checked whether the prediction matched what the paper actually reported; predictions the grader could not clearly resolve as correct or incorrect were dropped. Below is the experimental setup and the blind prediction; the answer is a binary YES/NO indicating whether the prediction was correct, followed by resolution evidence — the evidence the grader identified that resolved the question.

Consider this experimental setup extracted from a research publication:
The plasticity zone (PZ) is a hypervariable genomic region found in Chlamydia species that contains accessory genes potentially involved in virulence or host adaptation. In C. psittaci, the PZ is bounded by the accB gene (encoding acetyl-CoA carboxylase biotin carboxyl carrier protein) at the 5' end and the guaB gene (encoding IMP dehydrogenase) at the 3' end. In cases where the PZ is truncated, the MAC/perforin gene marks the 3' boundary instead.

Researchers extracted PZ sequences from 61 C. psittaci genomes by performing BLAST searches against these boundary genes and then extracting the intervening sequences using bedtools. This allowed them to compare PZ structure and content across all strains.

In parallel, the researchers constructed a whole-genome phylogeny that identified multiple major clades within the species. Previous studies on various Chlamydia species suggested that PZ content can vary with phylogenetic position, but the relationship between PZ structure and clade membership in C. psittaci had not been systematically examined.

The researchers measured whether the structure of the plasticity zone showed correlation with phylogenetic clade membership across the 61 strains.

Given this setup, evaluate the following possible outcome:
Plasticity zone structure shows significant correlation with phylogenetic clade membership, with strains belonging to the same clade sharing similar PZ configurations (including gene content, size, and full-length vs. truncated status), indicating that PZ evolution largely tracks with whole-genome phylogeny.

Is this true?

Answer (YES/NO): YES